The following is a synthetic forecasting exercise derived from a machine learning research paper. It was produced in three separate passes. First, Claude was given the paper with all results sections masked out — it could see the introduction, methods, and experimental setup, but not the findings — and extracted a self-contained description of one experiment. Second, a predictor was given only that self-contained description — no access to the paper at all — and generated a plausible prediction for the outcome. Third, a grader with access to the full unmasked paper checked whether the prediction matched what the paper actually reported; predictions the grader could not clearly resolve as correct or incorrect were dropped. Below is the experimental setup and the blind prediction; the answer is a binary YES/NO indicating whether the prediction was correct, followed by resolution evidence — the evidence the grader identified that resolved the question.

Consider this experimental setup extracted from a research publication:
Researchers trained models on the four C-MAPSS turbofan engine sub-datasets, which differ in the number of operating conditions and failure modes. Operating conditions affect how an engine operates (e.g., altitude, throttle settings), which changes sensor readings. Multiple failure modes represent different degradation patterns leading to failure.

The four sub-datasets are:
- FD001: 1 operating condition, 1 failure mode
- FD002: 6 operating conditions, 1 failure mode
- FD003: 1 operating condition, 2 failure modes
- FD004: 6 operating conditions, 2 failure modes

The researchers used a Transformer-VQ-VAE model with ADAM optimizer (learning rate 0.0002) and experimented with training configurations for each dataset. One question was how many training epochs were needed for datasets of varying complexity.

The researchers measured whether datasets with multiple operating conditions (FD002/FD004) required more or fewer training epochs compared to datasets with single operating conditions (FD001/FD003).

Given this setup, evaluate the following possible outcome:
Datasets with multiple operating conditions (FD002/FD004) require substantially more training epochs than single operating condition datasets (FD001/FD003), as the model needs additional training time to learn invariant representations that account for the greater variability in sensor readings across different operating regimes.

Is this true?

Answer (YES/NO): YES